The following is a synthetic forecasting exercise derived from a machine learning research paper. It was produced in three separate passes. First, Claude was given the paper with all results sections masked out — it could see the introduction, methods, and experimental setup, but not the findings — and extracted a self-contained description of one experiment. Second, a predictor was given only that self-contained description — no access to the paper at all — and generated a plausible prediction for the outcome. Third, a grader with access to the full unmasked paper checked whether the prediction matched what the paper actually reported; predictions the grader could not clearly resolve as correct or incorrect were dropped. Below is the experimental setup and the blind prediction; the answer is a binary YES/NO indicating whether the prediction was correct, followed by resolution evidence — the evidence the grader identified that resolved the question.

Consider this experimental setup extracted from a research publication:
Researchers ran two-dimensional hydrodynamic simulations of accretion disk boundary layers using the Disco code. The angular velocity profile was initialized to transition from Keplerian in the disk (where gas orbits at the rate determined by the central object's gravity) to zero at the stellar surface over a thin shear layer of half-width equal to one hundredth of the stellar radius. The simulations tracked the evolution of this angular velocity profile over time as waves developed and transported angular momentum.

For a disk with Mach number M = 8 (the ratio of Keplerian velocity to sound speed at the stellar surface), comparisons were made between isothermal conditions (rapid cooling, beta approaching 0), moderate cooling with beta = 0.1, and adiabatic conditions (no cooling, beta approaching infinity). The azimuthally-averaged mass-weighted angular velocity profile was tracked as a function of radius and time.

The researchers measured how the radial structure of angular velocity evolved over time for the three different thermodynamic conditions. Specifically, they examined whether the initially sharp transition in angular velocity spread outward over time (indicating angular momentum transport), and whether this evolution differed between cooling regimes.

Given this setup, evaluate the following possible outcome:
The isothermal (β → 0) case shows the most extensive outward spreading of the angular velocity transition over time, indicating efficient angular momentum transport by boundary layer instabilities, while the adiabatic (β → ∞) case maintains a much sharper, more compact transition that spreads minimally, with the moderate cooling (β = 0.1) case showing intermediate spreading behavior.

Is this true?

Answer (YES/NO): NO